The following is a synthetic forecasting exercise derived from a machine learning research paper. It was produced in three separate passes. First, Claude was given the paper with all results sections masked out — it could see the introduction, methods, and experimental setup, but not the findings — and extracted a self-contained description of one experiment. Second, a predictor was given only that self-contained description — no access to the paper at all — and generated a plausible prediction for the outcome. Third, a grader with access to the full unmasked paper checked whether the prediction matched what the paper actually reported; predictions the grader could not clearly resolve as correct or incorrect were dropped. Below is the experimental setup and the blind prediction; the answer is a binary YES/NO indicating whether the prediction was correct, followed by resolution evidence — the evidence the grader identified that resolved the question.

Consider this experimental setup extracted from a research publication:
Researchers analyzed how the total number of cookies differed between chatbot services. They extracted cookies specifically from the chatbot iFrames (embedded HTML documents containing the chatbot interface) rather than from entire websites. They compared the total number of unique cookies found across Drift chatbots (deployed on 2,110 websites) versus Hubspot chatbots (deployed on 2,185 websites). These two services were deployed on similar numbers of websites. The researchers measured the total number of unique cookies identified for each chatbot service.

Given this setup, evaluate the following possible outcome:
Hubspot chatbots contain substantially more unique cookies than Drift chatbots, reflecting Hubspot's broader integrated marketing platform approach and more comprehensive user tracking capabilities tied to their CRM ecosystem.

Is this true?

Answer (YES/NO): YES